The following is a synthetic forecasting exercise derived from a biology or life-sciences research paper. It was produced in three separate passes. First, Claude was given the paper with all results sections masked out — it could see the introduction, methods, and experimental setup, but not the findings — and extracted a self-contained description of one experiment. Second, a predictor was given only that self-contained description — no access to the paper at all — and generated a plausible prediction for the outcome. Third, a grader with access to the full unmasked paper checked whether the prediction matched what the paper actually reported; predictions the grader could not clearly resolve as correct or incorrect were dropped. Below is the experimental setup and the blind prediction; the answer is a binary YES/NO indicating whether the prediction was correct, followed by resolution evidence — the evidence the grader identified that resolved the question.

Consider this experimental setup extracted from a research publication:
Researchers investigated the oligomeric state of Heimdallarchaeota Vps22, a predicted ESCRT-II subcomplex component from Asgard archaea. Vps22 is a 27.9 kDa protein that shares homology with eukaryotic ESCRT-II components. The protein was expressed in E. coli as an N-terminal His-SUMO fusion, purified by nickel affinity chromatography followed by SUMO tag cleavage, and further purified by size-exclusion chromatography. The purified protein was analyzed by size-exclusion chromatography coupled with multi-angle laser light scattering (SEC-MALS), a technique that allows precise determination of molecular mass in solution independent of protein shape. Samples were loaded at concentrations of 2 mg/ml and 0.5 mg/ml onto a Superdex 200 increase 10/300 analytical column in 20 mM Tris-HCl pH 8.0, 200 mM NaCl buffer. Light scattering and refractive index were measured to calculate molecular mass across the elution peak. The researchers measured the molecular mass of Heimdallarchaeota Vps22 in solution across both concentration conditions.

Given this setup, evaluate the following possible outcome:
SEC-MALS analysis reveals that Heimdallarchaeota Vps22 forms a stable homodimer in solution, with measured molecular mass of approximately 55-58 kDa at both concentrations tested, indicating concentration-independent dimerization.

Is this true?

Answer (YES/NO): NO